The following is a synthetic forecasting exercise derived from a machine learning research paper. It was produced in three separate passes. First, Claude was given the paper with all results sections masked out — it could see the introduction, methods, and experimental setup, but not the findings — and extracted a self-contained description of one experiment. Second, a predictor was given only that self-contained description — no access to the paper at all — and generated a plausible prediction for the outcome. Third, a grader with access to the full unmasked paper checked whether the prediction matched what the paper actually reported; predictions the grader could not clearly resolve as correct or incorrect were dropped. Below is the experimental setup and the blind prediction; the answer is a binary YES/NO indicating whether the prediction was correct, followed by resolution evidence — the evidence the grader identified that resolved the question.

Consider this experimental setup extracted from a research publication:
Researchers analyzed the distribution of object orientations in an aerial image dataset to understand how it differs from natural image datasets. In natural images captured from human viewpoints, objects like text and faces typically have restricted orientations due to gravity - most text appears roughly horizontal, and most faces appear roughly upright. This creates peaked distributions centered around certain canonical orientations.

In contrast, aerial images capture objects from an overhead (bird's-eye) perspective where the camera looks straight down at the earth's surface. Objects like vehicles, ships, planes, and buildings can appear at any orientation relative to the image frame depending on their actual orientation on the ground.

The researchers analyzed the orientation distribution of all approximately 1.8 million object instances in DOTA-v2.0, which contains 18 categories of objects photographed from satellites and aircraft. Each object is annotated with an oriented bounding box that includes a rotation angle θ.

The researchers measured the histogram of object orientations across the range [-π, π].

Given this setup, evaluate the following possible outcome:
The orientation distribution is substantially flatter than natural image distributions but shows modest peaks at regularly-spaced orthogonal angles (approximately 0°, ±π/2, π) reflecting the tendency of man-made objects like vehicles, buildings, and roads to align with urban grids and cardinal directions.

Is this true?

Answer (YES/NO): NO